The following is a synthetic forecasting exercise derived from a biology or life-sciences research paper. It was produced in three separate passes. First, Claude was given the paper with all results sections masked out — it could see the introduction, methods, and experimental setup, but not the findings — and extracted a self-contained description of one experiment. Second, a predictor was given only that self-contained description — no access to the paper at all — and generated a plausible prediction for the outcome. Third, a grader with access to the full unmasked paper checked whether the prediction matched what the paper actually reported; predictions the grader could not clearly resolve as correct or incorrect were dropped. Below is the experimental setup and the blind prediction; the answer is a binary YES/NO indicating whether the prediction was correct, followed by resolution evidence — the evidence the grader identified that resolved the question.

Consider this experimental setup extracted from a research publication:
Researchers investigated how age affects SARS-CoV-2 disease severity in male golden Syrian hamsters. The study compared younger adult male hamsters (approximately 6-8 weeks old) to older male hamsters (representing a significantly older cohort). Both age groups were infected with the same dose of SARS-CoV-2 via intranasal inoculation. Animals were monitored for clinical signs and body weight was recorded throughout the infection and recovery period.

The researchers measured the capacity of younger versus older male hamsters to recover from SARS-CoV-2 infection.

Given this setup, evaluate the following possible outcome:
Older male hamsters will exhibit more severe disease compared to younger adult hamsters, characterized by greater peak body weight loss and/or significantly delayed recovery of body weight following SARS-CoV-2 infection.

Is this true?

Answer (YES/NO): YES